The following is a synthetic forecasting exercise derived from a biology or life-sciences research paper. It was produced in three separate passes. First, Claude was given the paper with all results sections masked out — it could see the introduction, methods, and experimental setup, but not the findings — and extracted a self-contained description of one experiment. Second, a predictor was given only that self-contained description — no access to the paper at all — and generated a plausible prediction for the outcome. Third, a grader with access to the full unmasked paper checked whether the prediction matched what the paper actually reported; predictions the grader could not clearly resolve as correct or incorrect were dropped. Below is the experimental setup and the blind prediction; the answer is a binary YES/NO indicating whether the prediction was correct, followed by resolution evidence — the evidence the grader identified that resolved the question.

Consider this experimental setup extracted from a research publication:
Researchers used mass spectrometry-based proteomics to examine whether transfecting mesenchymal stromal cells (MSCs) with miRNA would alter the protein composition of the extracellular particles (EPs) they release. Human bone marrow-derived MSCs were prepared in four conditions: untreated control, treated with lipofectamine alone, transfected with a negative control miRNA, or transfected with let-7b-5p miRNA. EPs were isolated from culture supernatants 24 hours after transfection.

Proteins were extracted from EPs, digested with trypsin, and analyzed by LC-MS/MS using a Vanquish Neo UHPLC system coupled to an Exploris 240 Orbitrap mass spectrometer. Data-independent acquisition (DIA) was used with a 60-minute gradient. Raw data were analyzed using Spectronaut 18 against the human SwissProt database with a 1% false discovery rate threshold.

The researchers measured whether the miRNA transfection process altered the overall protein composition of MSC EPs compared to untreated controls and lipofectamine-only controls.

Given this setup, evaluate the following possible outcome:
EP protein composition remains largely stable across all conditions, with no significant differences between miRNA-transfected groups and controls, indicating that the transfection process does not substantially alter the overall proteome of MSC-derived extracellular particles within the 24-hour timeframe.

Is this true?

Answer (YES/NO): YES